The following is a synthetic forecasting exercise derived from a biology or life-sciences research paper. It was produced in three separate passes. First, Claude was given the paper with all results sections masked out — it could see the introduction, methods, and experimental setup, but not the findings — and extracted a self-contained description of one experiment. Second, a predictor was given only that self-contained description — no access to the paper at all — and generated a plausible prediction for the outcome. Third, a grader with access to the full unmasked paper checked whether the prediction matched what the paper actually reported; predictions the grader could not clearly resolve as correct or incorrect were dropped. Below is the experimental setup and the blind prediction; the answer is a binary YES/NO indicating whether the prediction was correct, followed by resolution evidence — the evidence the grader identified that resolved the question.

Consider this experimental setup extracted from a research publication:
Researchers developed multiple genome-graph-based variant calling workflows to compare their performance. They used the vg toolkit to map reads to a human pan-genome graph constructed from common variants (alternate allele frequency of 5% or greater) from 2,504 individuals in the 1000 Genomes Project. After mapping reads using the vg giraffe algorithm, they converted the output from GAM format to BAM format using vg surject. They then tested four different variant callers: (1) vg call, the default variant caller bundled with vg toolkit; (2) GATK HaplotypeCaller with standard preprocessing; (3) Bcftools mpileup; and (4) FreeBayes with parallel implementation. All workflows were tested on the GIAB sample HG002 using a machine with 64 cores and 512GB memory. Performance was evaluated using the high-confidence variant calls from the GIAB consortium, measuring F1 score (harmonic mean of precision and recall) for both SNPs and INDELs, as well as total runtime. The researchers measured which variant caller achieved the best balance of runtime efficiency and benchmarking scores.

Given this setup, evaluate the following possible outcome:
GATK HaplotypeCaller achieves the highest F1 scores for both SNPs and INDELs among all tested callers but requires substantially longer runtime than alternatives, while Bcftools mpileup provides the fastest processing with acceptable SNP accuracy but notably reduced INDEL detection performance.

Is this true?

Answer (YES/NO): NO